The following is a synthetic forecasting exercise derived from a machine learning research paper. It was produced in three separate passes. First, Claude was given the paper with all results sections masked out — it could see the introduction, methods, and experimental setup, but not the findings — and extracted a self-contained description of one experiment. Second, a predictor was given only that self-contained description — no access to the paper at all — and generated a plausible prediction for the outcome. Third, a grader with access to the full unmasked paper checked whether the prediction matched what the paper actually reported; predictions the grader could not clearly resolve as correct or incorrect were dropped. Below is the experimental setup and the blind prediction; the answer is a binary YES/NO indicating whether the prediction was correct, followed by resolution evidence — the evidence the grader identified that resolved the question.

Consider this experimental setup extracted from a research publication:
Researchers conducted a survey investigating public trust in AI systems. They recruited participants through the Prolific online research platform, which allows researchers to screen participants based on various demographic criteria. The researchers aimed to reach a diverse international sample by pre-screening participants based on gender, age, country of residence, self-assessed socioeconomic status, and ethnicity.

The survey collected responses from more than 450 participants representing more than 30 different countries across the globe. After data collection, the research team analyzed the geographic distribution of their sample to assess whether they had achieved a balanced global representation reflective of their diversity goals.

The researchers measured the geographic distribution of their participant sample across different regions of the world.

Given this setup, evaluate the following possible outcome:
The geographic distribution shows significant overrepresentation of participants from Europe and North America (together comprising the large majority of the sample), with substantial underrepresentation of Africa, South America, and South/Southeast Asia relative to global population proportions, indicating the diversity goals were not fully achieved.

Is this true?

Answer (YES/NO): NO